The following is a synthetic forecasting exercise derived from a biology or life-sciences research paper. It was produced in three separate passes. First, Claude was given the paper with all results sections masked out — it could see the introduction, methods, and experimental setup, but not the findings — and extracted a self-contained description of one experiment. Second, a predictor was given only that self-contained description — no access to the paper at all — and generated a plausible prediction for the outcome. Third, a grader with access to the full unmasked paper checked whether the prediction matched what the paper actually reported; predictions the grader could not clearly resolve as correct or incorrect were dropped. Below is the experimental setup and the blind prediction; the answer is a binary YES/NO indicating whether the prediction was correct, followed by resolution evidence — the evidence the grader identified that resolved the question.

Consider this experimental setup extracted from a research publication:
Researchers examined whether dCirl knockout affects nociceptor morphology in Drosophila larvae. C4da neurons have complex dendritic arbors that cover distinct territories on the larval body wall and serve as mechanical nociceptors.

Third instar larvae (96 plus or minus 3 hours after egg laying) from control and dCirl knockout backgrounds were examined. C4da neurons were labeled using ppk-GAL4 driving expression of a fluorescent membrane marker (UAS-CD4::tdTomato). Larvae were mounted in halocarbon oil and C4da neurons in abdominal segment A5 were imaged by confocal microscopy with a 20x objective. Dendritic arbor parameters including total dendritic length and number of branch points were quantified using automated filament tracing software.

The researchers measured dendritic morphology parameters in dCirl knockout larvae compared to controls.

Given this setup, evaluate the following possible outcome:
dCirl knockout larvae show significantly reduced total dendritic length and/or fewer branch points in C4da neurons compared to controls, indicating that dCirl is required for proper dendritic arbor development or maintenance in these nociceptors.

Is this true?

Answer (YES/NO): NO